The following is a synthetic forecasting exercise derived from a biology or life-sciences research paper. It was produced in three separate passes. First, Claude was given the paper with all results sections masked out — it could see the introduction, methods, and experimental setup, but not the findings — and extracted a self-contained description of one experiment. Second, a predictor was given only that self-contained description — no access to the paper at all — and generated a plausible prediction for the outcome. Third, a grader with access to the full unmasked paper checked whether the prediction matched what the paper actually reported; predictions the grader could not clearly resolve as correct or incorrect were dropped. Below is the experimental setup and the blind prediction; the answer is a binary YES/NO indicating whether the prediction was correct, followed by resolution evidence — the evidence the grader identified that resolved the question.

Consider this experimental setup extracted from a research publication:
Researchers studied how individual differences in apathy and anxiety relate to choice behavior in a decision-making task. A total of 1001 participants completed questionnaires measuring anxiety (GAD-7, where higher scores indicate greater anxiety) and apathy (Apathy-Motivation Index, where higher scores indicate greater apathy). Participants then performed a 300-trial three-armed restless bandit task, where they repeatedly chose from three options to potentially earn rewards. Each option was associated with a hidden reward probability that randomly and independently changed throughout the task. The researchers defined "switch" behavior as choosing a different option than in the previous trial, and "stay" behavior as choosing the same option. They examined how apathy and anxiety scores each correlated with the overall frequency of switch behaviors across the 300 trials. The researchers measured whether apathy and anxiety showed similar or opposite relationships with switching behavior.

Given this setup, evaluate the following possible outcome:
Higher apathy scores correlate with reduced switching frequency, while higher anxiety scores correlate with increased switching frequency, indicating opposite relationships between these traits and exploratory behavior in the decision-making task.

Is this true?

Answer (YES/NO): YES